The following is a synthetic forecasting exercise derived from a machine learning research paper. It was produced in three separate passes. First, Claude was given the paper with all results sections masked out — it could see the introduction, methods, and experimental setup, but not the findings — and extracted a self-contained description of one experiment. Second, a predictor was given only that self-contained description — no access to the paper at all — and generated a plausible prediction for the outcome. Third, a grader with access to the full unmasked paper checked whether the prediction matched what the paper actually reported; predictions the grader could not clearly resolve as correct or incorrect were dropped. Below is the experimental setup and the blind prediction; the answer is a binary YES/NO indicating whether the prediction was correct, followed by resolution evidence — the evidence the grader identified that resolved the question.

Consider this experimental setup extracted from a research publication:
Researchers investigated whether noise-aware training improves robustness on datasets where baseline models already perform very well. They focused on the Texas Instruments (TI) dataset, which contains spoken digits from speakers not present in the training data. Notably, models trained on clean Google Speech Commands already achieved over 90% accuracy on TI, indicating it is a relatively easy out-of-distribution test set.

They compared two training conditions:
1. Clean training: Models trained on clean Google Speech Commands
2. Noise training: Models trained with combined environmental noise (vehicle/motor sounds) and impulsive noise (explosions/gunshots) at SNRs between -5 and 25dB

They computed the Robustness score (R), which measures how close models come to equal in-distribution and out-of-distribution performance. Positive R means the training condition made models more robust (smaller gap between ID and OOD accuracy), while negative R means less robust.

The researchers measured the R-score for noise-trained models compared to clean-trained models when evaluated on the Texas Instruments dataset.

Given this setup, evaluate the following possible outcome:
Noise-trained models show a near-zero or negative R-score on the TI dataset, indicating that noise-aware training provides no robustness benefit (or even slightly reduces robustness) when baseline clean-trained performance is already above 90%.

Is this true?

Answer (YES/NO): YES